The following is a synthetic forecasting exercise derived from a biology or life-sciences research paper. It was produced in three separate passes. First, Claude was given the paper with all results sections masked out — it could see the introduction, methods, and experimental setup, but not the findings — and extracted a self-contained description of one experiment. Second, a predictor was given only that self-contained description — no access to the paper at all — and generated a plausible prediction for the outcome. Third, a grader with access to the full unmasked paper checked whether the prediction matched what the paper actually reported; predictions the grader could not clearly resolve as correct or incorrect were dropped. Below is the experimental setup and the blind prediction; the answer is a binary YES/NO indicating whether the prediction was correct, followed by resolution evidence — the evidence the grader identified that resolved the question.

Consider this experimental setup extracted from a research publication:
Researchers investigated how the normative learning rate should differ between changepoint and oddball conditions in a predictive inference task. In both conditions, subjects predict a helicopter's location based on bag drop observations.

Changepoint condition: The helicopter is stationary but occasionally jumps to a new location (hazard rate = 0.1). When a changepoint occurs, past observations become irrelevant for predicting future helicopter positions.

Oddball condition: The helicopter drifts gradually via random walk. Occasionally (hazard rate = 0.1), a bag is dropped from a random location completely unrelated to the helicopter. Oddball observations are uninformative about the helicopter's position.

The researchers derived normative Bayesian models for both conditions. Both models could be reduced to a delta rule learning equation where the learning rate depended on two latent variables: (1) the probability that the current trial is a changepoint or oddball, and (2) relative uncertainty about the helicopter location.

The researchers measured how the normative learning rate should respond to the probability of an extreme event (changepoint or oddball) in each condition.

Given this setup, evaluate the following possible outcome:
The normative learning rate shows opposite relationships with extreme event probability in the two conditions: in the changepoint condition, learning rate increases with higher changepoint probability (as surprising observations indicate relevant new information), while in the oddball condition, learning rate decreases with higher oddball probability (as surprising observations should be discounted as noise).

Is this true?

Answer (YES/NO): YES